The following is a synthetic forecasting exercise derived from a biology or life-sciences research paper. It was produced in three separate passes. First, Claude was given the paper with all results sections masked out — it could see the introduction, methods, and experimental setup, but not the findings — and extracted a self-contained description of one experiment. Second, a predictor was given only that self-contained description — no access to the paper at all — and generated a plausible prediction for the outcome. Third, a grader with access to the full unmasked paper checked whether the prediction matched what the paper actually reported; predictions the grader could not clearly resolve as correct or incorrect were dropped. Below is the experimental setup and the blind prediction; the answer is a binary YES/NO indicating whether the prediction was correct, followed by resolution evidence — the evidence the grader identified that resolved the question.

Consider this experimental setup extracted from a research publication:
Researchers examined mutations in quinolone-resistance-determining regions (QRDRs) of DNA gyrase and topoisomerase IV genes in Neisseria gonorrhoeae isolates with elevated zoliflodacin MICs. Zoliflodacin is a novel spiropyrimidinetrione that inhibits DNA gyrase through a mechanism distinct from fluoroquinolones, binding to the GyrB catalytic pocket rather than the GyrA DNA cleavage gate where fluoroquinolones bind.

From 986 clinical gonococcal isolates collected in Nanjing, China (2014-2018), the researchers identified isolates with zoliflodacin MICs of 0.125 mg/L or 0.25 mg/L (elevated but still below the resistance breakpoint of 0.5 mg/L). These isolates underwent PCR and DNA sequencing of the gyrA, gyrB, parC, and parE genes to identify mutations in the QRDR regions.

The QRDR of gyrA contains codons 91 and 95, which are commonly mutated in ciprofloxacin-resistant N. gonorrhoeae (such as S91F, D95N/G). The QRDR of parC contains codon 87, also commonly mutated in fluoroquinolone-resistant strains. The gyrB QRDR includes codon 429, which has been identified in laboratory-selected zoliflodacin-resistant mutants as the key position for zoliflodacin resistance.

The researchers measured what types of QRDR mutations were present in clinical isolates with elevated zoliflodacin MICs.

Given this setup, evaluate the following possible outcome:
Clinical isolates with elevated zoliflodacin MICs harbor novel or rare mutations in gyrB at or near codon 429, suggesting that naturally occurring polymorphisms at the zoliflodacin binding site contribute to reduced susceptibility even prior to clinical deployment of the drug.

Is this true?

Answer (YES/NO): NO